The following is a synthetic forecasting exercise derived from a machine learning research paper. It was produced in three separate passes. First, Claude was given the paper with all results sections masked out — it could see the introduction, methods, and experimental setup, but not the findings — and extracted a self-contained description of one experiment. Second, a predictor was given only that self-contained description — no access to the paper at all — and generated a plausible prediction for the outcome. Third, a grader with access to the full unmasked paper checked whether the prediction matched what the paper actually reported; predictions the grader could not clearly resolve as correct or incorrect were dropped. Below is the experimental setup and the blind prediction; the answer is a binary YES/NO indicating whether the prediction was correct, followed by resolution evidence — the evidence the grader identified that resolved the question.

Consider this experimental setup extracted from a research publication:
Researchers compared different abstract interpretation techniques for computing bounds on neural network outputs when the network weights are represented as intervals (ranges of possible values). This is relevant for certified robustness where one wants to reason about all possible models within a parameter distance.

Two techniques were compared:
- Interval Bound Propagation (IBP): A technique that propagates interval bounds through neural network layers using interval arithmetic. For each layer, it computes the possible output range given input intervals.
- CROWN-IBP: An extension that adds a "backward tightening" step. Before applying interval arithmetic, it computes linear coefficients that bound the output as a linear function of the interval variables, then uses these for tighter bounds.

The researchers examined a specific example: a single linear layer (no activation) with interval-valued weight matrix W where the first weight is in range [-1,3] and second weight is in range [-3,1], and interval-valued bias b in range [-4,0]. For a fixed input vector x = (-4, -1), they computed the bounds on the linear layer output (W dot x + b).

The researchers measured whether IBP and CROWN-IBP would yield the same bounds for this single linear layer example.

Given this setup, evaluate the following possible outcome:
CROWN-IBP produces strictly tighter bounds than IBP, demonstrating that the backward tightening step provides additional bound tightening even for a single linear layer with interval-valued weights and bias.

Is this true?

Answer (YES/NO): NO